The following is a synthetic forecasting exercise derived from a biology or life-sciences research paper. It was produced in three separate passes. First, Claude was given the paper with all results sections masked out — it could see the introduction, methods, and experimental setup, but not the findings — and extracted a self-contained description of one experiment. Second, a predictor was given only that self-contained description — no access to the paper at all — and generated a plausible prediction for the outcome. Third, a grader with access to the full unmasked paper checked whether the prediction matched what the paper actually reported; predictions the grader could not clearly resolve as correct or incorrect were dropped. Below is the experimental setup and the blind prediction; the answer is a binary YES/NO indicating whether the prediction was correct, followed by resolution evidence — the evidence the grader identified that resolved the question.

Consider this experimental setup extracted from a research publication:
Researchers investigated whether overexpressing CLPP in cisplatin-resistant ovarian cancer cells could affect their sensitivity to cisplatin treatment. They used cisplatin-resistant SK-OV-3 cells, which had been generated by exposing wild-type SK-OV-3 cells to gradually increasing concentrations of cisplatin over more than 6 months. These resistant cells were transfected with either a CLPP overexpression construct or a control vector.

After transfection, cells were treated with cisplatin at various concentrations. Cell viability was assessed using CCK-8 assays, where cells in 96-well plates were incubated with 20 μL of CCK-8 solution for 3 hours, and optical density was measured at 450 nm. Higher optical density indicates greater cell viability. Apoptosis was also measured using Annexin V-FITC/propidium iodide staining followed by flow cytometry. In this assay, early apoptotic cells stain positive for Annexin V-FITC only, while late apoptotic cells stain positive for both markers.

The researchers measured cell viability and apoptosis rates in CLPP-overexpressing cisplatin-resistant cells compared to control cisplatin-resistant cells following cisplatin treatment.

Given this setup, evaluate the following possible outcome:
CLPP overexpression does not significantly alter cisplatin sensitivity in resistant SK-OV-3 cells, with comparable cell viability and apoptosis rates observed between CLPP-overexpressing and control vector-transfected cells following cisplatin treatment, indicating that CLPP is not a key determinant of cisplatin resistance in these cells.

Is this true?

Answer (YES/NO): NO